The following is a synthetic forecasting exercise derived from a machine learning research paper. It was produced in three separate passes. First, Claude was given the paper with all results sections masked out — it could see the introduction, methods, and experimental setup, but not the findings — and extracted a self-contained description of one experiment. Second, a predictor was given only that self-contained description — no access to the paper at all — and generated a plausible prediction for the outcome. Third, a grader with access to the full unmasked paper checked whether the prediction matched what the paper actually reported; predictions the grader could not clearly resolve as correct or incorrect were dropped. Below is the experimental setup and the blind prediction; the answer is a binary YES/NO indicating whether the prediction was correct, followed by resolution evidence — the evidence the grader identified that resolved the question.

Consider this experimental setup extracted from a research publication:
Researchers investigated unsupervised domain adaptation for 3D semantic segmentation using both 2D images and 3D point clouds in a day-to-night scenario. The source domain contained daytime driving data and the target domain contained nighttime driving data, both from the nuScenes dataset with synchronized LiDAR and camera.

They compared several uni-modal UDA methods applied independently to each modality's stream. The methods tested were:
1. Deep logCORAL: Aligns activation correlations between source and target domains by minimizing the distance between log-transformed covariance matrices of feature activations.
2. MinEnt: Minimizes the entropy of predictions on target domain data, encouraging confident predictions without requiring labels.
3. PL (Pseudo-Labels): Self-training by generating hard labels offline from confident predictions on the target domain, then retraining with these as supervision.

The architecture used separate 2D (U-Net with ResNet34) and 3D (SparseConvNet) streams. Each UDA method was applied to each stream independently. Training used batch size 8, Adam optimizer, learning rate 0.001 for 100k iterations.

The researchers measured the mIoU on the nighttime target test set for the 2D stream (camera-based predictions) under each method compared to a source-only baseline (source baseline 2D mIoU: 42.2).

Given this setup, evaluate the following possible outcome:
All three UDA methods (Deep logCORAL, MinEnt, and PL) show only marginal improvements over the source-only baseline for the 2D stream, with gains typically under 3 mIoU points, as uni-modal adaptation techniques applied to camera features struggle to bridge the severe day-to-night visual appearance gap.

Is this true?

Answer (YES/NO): NO